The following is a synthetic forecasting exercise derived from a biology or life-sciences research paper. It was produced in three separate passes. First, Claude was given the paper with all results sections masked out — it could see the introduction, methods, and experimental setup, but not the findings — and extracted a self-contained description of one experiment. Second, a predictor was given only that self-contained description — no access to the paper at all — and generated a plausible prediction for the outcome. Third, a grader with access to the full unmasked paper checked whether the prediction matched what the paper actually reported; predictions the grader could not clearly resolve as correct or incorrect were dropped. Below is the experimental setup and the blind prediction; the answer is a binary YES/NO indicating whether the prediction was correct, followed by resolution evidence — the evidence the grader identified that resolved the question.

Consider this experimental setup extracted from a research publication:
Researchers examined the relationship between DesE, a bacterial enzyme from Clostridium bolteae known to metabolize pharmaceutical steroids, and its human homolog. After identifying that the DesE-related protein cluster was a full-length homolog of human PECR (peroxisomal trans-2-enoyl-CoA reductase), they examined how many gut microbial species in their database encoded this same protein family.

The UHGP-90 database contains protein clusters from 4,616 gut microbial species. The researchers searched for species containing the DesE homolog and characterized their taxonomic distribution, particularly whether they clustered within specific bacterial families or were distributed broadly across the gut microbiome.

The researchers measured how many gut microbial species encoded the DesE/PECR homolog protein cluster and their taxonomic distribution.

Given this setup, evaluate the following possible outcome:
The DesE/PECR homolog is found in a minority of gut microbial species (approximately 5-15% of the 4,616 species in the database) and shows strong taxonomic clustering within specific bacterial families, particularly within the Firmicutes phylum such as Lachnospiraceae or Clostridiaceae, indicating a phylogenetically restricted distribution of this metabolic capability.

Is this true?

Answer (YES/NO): NO